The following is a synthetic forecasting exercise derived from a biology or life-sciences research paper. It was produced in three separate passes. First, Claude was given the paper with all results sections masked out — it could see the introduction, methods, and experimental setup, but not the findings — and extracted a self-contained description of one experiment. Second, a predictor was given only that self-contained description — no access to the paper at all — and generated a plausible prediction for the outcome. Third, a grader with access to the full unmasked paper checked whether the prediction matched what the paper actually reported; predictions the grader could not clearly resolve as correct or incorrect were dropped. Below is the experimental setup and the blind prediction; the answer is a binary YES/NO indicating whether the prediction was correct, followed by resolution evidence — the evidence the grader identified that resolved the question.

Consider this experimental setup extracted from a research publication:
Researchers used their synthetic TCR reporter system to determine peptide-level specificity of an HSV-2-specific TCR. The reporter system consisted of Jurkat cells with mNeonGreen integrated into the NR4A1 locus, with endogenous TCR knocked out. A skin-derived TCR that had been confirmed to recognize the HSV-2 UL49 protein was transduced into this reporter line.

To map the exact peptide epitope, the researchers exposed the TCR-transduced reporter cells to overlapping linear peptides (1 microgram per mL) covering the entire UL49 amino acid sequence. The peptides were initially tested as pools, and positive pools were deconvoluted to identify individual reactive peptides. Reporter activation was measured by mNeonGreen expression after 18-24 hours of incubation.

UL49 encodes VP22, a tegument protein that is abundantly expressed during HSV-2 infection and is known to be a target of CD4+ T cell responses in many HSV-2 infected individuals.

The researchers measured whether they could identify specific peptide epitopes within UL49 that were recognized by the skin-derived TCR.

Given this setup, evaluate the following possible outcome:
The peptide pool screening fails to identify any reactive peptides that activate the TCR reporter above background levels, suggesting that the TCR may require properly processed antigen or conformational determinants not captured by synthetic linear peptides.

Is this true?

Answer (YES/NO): NO